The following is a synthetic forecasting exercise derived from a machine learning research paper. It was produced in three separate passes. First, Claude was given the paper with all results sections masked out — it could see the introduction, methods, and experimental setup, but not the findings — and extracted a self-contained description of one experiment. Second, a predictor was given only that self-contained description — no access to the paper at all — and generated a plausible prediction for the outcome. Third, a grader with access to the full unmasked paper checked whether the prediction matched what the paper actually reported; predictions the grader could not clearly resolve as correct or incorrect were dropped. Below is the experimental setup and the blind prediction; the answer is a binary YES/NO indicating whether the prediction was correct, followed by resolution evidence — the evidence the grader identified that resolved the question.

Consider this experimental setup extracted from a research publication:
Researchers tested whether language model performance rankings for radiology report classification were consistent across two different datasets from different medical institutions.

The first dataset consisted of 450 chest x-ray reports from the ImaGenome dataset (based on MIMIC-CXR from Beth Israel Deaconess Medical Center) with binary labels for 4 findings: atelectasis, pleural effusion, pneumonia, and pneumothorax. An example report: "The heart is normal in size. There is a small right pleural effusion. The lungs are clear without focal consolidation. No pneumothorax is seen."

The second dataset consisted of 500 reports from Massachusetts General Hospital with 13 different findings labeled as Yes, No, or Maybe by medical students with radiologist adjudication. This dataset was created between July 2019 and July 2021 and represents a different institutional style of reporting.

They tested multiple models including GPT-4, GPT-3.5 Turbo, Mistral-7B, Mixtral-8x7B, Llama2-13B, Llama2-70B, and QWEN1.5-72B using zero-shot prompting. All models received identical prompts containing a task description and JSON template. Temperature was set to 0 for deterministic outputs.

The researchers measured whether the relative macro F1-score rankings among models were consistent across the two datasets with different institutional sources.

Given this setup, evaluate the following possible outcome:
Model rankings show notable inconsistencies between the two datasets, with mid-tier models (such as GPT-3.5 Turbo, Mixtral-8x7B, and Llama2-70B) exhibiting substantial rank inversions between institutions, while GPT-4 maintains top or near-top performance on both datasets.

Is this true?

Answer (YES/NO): YES